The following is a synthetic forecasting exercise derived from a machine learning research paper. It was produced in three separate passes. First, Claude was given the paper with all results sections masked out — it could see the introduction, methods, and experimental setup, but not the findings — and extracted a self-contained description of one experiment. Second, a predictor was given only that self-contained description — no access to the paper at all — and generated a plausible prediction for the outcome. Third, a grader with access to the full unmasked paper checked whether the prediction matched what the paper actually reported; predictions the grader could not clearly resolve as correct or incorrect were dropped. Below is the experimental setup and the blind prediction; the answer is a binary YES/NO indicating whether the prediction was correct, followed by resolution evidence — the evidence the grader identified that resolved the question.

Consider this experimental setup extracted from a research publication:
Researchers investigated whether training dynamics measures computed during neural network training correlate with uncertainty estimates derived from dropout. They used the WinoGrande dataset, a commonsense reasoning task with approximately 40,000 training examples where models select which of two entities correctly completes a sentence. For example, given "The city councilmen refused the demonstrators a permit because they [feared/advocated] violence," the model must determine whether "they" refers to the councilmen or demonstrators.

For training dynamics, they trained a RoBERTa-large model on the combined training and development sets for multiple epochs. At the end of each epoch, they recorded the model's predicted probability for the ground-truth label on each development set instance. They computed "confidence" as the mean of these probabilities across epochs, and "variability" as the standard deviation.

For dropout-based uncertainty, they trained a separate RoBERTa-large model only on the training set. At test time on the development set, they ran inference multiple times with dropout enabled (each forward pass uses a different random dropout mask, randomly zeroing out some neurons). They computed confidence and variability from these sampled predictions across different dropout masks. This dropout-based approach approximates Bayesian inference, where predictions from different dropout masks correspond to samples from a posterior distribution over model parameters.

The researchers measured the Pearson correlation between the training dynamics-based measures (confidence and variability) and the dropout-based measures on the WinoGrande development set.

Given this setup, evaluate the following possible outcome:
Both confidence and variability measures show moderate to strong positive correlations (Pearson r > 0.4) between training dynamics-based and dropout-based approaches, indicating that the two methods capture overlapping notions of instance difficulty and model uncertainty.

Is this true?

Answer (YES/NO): NO